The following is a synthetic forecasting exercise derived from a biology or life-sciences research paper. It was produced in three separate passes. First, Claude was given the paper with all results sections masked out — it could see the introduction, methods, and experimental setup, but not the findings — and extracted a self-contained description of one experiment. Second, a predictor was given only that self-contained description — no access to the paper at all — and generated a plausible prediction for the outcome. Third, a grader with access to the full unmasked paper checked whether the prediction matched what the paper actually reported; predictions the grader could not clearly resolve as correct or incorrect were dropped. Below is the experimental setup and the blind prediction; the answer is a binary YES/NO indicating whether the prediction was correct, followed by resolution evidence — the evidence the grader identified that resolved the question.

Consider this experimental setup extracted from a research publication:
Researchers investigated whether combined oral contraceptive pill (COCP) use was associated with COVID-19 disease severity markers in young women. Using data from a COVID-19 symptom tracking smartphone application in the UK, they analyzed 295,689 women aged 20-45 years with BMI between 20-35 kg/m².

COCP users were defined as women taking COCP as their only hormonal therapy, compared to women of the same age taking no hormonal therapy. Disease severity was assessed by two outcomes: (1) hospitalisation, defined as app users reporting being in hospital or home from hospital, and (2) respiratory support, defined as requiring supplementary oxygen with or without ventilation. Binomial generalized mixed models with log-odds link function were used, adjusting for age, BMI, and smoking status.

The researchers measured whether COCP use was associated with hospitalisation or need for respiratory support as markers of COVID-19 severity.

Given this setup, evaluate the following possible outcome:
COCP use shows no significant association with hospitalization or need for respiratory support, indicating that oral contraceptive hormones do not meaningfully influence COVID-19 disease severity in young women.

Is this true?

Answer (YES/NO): NO